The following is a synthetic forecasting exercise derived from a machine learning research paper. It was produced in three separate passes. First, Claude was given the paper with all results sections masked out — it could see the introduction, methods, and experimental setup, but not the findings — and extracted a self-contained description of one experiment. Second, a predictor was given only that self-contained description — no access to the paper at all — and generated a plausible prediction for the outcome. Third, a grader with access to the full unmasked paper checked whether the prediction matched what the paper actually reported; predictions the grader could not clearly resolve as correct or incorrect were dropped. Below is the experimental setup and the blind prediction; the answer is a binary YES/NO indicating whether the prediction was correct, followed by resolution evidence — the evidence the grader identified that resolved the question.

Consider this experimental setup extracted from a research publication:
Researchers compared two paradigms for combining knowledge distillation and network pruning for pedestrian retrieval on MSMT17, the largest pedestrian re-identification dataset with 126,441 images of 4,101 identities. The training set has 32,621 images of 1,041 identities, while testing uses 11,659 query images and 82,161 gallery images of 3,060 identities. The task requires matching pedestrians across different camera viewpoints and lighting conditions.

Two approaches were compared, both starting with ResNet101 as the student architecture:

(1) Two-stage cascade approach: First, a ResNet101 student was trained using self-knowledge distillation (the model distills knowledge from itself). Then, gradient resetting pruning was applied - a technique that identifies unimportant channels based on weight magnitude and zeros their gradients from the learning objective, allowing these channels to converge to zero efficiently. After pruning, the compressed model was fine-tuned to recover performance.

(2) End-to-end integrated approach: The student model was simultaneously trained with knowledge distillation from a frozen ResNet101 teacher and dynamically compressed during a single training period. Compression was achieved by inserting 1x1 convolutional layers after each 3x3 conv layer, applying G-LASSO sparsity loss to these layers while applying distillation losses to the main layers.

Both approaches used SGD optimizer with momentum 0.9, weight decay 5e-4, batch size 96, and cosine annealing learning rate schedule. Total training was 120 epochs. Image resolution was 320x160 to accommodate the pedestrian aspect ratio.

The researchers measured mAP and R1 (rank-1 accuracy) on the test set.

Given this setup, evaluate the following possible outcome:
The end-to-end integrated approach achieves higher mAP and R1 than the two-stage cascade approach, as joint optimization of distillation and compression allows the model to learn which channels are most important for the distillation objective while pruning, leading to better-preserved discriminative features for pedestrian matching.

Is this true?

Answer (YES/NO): YES